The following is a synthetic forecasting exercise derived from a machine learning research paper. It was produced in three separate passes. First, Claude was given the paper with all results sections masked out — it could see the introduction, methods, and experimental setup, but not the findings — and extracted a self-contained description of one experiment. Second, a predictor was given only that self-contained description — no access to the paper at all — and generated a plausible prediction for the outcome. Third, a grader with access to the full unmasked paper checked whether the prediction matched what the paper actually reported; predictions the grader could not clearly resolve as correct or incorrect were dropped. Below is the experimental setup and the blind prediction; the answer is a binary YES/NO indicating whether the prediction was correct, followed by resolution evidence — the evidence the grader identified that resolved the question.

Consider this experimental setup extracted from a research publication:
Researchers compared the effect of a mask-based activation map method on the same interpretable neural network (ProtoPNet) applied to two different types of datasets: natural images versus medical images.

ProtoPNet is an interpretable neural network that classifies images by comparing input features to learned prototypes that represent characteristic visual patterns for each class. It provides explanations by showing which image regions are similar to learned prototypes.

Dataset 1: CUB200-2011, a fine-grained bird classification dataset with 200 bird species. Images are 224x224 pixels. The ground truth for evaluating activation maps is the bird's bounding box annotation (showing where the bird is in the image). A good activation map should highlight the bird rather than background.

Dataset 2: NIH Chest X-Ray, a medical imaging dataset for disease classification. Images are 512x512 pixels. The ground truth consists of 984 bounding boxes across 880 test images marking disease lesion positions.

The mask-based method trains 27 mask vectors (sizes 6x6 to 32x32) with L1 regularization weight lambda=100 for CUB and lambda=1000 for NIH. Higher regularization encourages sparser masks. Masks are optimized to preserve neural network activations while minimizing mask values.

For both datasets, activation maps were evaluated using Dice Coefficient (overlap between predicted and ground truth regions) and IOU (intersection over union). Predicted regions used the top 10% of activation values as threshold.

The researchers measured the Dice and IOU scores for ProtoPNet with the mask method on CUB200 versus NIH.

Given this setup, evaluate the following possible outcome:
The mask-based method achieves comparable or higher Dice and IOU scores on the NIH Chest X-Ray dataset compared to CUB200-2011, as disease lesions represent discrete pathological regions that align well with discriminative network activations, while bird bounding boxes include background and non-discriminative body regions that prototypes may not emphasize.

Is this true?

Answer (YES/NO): NO